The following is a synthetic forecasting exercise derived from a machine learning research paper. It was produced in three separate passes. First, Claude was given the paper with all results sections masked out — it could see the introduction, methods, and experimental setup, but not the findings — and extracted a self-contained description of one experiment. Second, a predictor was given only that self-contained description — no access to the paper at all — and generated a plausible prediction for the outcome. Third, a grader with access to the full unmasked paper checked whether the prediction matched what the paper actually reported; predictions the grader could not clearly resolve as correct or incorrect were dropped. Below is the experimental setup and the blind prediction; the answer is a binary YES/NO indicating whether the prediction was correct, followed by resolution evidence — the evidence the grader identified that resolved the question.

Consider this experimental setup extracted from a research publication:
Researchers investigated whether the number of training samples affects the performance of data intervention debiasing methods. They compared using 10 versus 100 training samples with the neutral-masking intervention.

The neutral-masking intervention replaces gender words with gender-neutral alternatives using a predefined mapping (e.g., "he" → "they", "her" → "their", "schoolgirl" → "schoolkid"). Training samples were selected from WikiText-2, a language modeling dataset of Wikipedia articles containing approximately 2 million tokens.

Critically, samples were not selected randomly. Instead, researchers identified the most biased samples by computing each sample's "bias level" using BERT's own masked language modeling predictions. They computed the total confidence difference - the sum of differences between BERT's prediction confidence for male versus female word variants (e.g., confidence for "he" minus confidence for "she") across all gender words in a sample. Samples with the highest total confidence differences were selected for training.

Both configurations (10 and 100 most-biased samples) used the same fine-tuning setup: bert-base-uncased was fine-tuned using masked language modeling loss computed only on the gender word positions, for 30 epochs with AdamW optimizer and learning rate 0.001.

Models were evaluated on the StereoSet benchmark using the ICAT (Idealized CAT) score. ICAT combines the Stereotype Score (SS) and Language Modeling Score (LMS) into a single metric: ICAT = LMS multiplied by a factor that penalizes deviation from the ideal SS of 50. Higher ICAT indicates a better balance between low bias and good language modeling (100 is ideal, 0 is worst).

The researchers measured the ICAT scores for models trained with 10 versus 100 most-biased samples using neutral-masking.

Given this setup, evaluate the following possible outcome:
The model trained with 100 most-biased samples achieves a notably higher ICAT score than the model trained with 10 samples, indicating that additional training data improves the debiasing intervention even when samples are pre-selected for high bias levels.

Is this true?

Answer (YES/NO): NO